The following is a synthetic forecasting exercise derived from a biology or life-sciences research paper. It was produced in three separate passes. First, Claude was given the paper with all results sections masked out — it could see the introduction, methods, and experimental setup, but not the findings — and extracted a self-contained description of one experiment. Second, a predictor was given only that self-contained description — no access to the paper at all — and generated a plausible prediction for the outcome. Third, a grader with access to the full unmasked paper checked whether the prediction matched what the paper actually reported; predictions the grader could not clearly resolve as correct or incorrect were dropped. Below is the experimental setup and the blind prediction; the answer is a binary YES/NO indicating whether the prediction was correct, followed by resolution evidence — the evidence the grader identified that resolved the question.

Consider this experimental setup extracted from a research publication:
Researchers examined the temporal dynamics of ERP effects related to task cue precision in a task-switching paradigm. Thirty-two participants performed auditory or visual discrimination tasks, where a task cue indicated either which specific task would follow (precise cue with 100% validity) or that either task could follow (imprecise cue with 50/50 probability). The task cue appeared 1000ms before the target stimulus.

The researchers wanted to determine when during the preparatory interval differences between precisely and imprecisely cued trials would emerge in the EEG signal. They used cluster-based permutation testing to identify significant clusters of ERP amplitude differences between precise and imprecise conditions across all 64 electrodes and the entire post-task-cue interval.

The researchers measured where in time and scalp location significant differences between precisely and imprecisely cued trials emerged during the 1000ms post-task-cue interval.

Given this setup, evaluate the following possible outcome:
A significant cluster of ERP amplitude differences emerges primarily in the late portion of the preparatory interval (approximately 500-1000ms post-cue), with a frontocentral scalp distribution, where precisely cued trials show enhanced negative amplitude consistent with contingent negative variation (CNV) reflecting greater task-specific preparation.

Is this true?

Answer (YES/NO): NO